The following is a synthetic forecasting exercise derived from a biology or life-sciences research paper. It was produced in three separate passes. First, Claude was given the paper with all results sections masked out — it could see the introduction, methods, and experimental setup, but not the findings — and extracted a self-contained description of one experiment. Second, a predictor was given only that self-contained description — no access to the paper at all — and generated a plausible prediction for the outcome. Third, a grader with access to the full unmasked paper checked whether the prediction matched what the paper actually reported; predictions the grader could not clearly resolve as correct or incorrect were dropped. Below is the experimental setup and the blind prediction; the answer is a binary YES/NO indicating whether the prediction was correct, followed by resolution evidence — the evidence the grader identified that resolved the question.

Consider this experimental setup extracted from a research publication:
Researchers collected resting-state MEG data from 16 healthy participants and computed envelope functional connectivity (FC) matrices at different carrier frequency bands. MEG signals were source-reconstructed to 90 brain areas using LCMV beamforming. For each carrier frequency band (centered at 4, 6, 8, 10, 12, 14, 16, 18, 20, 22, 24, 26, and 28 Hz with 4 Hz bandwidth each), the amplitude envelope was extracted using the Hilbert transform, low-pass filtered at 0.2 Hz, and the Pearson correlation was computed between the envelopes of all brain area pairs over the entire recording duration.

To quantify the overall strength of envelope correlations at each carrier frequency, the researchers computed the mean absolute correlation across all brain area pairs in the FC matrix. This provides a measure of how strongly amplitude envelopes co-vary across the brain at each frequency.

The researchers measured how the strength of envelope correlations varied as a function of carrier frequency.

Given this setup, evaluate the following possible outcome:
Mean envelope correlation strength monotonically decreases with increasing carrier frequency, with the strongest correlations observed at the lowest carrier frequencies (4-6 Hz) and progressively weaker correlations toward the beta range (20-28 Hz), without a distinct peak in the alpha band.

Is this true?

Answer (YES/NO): NO